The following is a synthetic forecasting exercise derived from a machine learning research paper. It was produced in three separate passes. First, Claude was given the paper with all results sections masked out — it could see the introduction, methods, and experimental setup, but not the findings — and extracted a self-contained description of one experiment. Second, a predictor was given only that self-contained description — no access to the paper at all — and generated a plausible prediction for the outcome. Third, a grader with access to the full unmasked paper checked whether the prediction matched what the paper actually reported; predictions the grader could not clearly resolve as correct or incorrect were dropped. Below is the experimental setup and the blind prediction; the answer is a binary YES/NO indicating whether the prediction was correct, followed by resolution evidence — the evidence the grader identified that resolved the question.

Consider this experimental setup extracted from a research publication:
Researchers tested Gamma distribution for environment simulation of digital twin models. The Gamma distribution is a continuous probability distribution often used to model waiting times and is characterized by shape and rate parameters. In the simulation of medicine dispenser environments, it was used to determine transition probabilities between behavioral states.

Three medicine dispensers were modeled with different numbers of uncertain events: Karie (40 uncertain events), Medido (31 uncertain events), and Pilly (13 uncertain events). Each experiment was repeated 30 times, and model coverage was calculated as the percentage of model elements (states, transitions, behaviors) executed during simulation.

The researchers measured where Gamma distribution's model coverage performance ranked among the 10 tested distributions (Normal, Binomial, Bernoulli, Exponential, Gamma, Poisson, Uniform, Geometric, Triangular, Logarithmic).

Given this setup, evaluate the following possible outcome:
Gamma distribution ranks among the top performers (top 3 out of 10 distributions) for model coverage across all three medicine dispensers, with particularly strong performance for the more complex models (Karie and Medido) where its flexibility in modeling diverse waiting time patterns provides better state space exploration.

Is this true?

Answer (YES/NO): NO